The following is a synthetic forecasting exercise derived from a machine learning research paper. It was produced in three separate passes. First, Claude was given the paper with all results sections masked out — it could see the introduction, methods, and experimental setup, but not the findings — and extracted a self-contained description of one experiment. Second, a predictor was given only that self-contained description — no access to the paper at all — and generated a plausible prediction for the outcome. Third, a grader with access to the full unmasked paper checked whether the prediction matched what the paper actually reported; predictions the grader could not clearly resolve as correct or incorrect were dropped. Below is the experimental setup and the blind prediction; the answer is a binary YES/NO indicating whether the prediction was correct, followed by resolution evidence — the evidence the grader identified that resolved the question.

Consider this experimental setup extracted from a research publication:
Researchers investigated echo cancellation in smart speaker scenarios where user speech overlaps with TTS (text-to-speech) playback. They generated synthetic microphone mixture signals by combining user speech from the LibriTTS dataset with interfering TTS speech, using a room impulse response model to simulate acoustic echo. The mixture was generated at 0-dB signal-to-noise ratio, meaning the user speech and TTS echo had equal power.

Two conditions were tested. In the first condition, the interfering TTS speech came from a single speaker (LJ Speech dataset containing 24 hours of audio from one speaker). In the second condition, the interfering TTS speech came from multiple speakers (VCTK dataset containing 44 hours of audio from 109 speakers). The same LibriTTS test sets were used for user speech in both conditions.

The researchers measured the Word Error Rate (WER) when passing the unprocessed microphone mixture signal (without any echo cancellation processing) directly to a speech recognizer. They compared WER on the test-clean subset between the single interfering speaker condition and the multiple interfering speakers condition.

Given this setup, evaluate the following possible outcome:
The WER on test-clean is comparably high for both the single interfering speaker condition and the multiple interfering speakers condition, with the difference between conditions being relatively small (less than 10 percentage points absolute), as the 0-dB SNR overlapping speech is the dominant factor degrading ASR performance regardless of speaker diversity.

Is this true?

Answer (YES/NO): NO